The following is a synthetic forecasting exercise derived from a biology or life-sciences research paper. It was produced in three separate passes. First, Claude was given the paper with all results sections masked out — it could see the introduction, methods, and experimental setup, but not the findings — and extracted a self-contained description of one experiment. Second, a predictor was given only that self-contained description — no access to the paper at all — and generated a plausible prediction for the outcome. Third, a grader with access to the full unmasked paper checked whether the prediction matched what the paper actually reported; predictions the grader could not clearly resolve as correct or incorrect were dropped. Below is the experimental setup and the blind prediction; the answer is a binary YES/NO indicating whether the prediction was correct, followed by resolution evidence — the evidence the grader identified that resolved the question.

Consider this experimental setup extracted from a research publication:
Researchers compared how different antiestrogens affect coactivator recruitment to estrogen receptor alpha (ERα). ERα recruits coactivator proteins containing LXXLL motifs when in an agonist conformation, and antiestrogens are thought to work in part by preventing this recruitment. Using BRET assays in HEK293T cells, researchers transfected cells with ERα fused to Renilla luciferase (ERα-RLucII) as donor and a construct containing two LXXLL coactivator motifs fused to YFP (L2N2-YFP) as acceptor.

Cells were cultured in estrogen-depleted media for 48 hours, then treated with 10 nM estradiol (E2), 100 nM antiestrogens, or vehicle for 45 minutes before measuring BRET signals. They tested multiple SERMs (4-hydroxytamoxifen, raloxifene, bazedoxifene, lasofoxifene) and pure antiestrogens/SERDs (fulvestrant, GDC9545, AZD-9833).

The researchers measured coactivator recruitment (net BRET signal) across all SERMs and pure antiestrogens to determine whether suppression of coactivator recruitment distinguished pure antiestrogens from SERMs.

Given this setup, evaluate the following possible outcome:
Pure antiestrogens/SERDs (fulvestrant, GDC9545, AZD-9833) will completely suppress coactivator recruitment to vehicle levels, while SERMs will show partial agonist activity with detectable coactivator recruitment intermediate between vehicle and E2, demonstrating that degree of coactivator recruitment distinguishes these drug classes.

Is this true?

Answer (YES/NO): NO